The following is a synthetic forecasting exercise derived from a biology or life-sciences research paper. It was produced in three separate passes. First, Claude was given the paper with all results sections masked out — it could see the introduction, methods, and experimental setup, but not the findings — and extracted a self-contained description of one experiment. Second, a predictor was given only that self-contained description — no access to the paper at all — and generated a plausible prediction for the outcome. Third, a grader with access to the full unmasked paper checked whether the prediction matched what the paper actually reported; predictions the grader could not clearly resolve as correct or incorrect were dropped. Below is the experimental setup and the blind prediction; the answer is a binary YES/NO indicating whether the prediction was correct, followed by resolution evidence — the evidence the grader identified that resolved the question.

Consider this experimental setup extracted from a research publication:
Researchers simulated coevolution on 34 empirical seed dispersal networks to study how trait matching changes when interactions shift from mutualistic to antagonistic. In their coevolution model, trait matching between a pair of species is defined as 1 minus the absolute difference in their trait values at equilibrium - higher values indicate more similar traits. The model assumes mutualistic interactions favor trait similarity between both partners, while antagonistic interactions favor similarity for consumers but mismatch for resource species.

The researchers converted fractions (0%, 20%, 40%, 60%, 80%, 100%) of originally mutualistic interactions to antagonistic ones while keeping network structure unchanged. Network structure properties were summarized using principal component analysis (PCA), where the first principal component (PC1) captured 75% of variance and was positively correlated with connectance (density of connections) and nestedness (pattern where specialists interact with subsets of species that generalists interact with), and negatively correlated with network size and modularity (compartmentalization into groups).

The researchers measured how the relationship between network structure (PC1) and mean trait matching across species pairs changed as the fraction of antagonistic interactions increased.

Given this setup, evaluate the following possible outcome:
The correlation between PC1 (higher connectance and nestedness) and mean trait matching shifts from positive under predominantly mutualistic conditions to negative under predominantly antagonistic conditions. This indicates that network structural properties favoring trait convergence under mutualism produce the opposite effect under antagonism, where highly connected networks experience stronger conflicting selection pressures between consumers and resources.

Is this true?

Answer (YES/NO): NO